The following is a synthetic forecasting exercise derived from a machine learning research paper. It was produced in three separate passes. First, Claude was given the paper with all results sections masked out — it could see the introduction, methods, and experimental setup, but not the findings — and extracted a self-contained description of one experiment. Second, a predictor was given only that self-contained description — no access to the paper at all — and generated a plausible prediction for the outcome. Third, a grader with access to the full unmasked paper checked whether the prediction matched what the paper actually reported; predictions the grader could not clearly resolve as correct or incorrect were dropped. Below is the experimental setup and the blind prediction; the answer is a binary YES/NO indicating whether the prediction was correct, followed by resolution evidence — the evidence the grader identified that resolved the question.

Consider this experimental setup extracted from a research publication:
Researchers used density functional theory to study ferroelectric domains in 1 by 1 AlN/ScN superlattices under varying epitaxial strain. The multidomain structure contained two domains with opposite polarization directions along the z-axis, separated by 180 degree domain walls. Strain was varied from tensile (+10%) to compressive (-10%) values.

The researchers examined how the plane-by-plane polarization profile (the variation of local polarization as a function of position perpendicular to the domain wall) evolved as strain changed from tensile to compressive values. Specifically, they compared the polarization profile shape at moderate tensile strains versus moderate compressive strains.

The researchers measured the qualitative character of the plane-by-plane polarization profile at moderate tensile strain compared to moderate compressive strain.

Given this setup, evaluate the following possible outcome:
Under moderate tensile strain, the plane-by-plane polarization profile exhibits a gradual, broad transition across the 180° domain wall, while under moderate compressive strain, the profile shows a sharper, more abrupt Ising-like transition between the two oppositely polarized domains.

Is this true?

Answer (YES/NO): NO